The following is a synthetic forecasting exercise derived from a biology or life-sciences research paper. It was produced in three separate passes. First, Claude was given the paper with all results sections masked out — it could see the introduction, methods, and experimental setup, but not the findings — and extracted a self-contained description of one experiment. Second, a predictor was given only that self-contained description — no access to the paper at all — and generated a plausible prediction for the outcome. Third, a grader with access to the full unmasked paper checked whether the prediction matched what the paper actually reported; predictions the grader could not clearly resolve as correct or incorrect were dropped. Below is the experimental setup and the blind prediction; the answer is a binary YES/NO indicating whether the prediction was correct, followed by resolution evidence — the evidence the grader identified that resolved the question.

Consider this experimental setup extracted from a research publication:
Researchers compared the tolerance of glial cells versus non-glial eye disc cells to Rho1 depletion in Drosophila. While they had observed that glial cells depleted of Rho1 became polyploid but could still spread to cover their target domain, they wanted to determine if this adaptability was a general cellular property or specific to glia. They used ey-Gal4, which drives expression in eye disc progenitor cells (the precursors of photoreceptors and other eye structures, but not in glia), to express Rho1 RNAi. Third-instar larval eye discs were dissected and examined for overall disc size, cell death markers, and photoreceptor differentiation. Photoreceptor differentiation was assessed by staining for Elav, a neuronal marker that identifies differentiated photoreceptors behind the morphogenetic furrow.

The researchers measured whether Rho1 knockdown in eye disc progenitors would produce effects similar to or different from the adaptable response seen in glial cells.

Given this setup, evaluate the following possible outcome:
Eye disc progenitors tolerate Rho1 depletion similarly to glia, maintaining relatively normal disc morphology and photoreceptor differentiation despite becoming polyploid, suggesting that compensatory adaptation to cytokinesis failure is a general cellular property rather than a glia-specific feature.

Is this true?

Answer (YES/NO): NO